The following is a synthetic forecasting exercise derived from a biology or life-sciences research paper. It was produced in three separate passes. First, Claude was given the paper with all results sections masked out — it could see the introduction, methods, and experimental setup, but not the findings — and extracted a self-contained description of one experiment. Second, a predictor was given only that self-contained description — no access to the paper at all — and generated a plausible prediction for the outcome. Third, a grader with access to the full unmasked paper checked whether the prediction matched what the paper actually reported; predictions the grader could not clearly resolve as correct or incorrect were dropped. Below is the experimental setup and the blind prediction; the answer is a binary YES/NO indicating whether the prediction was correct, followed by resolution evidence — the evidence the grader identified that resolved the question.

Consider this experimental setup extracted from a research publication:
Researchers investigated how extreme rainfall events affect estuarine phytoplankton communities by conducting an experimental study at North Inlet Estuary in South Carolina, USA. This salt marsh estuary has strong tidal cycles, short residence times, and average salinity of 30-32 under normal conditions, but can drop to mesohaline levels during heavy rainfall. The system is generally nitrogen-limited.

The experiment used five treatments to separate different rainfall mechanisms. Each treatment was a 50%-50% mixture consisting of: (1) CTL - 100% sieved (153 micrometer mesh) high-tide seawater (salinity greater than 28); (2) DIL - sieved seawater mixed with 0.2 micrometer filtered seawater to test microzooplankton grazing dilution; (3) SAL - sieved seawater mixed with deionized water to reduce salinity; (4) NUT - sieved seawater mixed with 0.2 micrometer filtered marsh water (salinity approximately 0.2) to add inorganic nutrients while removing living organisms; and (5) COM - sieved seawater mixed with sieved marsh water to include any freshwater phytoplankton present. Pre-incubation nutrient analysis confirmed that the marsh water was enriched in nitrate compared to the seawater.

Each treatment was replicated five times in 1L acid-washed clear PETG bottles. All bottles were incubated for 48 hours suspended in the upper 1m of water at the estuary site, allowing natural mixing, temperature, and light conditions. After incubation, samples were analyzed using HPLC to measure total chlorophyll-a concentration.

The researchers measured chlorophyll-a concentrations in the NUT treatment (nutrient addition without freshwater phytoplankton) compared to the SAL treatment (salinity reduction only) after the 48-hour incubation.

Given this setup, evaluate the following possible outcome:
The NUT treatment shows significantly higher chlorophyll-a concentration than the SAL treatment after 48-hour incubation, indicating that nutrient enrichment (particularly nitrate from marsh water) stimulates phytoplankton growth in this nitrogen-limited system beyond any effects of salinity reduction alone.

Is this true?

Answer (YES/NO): YES